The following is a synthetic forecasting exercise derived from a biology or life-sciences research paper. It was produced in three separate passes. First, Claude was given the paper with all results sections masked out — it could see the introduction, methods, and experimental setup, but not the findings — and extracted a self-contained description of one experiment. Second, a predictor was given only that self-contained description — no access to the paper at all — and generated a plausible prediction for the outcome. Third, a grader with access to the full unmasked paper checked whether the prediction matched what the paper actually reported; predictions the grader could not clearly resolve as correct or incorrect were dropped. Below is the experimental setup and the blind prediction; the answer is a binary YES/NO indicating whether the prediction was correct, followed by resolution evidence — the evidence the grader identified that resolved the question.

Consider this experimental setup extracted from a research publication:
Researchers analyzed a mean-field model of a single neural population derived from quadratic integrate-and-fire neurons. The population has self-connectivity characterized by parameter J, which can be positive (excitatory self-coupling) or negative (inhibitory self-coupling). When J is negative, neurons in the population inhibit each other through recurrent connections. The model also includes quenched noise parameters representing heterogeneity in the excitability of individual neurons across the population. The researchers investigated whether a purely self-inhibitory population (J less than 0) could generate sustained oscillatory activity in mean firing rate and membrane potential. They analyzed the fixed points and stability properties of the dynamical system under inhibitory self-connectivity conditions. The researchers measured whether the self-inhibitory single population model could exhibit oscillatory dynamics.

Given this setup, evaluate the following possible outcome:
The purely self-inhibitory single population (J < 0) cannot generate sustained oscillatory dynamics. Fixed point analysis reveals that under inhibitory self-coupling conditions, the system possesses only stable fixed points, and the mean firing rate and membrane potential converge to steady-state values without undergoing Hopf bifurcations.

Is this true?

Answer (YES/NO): NO